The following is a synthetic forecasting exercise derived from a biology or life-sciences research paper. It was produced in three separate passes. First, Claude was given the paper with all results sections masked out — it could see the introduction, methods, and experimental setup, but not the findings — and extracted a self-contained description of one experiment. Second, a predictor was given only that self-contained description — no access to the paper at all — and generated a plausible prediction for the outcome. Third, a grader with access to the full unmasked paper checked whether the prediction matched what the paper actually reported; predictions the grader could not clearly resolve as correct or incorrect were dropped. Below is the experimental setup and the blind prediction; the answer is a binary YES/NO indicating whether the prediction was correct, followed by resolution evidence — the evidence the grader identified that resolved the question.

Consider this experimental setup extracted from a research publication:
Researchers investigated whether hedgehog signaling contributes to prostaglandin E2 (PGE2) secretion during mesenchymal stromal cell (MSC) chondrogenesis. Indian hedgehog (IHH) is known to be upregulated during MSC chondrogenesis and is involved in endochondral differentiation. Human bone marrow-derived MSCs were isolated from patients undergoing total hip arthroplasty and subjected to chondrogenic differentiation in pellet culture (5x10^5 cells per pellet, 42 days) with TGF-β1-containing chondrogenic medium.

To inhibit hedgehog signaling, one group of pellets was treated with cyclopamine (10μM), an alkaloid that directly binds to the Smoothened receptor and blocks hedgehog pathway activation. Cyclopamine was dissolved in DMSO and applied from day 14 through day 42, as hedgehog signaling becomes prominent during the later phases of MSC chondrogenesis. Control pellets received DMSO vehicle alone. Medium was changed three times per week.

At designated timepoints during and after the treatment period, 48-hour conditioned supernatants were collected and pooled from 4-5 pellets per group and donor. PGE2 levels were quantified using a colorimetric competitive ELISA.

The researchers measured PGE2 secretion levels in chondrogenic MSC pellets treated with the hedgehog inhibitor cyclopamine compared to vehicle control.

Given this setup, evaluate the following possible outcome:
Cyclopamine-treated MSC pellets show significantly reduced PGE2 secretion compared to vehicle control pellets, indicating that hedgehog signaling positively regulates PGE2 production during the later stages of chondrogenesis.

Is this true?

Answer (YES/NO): YES